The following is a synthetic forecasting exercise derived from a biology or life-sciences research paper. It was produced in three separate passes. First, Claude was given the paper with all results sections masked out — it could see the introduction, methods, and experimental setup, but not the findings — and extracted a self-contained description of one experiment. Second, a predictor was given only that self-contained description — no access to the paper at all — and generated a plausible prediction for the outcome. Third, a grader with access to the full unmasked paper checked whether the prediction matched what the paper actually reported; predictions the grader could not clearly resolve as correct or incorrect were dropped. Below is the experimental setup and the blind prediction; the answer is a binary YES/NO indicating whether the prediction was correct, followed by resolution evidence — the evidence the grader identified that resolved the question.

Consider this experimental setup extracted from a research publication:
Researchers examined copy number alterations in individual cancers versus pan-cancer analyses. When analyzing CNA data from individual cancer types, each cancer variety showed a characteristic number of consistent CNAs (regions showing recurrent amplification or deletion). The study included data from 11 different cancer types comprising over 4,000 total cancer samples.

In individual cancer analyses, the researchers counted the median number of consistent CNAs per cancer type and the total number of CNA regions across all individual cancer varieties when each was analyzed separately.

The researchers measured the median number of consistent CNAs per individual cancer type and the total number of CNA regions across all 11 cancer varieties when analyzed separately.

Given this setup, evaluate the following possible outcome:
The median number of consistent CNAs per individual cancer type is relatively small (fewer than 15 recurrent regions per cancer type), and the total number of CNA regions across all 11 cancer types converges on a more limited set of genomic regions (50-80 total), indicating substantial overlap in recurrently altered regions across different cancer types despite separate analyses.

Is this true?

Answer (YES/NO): NO